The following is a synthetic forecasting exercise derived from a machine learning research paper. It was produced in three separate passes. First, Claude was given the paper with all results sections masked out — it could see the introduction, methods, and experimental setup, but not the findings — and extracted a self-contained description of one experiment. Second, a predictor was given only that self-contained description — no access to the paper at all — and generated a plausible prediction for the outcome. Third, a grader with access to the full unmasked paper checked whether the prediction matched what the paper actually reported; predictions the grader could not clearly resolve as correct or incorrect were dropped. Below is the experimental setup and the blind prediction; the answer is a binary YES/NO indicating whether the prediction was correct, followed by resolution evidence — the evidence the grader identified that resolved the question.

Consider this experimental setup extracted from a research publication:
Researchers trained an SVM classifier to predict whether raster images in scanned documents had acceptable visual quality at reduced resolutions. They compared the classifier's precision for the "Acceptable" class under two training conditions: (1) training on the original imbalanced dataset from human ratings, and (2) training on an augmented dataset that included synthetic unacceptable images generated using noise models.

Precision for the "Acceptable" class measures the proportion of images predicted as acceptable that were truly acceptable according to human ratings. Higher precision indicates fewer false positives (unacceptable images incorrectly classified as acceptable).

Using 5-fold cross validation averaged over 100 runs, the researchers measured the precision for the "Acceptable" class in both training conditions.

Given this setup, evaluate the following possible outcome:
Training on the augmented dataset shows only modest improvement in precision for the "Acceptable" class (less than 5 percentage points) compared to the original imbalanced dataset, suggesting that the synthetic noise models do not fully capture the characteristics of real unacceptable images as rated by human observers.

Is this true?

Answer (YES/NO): NO